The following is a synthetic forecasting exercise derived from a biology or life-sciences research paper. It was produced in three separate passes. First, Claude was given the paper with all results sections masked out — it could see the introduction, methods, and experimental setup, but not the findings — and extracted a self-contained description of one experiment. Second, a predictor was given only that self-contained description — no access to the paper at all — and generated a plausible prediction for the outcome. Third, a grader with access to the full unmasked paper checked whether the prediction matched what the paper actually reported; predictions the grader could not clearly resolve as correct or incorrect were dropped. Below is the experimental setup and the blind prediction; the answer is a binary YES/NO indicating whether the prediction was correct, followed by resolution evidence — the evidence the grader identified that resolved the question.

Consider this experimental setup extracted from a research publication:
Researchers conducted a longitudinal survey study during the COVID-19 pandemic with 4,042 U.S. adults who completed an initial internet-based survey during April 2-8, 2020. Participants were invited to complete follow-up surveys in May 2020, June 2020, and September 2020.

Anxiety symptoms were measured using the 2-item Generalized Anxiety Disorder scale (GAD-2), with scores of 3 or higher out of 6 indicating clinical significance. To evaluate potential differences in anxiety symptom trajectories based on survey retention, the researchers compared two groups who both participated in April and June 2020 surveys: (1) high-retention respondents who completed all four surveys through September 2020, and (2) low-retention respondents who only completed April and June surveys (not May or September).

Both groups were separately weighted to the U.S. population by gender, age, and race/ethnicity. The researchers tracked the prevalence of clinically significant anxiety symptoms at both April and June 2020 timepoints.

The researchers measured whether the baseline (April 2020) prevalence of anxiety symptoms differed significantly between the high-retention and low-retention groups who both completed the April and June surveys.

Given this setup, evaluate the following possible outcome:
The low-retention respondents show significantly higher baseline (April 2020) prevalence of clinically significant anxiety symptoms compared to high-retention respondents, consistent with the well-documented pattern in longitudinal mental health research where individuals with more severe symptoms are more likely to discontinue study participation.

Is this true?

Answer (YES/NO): YES